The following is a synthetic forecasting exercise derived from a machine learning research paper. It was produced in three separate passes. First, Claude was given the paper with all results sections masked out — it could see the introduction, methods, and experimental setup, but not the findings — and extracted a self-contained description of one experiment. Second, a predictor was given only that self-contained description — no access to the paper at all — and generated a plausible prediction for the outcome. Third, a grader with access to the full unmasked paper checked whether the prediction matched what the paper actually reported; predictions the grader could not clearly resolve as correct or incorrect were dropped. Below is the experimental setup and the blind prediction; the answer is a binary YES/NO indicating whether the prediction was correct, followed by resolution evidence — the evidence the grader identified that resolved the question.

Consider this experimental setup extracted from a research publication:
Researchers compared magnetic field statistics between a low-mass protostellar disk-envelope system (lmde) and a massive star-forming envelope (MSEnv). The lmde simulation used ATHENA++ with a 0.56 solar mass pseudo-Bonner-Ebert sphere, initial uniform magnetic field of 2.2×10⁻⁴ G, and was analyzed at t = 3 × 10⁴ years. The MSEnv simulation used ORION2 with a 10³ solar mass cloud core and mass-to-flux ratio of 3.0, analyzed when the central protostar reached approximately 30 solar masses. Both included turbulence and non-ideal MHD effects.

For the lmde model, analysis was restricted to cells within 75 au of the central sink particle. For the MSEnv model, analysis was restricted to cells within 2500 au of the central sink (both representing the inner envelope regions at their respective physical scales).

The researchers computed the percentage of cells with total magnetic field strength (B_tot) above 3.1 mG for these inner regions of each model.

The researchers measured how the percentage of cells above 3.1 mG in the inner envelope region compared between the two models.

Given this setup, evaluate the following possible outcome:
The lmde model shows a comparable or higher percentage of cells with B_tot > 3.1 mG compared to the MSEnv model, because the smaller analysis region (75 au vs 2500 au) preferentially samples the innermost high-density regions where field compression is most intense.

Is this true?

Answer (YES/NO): YES